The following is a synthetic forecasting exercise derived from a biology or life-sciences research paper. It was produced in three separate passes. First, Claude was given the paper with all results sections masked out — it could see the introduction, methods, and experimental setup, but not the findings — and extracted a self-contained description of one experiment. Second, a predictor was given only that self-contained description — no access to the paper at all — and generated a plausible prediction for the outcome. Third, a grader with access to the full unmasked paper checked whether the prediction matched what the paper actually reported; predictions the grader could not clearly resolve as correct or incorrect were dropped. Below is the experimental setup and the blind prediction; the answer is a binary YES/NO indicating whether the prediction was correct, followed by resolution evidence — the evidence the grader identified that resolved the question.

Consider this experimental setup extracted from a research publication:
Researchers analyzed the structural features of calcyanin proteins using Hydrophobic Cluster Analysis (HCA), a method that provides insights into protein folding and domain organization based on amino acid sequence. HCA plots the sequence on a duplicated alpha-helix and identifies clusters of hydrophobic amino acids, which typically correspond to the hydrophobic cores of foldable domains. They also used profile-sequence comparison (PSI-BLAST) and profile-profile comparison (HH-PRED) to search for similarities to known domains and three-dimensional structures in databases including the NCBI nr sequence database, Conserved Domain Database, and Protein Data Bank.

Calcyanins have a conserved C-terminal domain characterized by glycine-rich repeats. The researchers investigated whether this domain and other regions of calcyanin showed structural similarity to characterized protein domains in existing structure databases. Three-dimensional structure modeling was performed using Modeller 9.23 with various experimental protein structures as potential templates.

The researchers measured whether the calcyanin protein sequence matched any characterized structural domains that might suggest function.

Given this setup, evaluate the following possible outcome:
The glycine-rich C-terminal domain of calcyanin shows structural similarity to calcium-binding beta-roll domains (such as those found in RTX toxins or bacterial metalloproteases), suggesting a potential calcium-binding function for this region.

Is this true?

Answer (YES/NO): NO